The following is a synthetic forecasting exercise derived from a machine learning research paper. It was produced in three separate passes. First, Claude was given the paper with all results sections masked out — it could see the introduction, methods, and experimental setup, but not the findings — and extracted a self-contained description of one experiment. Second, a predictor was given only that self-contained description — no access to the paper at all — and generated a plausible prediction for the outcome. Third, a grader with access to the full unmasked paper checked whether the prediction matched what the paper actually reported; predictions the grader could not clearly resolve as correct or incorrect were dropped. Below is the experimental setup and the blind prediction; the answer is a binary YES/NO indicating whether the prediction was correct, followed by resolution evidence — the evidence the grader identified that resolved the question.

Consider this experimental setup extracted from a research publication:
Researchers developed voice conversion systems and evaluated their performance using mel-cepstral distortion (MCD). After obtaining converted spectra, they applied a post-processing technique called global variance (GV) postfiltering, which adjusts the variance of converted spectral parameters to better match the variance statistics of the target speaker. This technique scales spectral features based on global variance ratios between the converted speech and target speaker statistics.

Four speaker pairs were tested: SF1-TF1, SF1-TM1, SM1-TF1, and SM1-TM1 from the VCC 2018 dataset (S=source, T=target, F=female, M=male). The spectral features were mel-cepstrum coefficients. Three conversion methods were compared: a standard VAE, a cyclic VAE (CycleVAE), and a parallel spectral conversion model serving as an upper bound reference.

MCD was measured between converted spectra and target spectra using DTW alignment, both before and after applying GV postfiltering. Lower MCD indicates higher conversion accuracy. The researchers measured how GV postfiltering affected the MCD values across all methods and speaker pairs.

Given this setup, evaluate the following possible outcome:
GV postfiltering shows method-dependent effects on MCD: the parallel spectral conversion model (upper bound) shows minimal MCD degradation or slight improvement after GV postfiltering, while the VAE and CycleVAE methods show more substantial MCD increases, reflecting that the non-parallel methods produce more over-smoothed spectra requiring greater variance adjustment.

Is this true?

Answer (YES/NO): NO